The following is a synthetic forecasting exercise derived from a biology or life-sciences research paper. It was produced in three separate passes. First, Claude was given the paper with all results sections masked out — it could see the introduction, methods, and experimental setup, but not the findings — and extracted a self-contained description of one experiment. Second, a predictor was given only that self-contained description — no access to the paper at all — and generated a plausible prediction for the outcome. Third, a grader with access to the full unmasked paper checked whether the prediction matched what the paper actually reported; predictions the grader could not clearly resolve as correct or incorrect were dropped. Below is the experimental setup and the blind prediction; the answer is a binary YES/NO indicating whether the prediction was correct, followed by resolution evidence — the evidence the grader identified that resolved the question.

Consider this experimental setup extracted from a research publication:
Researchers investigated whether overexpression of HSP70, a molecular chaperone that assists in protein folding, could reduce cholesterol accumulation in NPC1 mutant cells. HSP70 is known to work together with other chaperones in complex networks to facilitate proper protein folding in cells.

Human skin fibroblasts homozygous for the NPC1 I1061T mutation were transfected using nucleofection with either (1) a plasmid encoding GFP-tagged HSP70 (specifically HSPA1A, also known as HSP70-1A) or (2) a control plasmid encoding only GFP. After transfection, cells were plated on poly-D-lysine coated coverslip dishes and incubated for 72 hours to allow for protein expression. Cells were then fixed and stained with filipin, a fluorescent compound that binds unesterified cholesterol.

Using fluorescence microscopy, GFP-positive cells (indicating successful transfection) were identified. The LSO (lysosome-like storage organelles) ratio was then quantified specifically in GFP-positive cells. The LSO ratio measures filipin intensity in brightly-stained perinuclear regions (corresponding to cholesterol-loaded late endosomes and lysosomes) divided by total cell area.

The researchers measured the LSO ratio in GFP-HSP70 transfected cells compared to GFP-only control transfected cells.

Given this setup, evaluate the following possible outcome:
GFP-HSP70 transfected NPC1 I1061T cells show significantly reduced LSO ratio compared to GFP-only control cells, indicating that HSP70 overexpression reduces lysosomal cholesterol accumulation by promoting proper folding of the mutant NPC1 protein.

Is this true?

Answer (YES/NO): YES